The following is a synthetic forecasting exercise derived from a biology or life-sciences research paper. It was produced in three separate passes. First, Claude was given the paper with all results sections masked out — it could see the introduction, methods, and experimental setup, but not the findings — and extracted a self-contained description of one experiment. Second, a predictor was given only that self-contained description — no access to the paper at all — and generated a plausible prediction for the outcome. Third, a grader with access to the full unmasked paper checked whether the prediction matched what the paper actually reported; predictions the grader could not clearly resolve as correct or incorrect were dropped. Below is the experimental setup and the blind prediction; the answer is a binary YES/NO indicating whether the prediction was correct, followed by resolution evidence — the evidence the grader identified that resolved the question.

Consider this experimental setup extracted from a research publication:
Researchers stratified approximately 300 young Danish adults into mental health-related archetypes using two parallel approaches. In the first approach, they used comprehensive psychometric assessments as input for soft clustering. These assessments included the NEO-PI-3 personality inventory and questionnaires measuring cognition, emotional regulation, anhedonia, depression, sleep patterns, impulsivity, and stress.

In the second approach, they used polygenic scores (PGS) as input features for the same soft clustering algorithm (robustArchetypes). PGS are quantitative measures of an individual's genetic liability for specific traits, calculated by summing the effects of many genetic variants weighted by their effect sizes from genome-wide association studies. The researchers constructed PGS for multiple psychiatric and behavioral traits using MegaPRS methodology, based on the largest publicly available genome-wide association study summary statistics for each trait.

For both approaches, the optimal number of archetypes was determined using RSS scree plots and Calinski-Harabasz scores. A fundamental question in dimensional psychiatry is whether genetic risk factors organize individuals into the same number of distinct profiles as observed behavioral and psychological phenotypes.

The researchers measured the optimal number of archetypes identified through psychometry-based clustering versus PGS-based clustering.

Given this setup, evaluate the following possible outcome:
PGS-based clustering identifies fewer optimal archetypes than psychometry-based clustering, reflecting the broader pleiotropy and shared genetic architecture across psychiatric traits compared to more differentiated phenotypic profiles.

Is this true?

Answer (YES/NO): YES